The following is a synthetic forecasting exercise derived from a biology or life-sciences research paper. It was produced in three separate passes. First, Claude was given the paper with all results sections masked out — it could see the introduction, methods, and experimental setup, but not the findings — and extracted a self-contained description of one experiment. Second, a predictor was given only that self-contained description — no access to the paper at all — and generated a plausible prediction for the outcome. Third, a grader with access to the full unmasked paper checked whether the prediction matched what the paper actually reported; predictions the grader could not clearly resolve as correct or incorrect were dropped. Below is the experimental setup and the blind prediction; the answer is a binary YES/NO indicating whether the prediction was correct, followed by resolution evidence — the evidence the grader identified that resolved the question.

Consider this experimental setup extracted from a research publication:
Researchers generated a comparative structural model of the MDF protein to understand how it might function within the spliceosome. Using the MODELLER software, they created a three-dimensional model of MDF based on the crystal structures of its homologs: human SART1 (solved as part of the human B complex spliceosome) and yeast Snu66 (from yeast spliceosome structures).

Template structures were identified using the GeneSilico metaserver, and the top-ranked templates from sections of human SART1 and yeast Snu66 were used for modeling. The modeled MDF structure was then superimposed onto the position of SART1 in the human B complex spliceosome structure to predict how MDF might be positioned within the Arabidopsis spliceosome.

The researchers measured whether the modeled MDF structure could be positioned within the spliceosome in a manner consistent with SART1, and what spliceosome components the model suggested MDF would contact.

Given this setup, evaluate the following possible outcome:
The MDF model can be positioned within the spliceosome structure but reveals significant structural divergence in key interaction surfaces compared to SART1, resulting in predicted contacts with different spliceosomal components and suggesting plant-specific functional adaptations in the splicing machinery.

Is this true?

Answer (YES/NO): NO